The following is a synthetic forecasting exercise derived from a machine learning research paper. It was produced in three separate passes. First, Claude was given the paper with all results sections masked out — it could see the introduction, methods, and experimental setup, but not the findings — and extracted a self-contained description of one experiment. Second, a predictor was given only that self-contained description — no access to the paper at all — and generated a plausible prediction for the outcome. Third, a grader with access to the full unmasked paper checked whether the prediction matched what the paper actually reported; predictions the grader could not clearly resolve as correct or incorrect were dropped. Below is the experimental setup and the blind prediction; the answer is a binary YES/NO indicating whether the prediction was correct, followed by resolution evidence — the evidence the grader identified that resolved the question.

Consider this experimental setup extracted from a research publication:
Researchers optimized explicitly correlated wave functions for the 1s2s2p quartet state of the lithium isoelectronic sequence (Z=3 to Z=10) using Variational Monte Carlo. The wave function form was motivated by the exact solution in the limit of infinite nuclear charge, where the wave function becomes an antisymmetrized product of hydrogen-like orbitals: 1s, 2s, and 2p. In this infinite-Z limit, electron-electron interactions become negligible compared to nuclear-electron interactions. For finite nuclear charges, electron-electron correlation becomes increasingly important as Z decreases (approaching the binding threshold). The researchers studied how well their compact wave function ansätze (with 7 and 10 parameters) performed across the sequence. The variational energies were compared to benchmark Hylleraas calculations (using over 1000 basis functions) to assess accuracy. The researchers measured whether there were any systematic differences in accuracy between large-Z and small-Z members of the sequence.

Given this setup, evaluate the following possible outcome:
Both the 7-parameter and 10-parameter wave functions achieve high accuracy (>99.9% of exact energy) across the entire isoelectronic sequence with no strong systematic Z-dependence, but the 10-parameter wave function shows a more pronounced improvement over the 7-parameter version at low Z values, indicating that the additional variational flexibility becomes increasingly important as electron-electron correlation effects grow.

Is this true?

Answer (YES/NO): YES